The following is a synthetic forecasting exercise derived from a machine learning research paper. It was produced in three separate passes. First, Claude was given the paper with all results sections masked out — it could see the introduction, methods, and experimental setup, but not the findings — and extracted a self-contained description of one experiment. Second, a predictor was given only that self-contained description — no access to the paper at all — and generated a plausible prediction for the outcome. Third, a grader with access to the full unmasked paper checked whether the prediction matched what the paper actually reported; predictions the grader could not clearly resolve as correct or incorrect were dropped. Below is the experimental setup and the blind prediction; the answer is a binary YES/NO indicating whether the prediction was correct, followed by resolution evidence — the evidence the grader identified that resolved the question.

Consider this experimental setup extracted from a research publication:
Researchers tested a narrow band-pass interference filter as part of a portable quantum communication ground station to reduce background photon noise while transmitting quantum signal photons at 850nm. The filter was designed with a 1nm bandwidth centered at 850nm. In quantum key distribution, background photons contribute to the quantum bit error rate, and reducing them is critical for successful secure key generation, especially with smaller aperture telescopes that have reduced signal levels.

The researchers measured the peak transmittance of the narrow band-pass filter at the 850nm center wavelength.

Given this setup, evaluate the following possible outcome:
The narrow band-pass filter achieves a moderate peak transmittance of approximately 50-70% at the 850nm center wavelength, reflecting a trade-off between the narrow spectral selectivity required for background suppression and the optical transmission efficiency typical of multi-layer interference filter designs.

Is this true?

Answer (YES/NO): NO